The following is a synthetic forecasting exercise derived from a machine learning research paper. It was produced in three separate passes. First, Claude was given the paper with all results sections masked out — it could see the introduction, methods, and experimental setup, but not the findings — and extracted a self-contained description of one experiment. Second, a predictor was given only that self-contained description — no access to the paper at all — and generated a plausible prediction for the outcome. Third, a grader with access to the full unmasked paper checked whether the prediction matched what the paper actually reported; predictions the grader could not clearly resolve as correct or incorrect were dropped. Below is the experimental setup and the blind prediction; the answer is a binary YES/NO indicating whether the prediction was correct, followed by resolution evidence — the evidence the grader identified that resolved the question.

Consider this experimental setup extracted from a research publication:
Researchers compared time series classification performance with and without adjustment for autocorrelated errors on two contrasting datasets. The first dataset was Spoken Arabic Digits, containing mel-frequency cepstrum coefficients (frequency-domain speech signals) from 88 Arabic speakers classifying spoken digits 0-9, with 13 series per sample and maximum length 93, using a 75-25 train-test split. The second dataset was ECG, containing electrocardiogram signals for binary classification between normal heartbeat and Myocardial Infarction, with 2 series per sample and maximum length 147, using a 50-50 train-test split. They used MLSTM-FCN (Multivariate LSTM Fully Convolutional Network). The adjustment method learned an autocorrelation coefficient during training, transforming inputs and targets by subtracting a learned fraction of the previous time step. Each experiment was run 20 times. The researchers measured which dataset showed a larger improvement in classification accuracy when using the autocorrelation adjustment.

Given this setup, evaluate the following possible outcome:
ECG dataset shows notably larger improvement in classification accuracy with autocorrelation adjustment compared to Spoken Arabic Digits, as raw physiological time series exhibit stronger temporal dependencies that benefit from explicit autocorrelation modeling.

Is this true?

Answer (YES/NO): YES